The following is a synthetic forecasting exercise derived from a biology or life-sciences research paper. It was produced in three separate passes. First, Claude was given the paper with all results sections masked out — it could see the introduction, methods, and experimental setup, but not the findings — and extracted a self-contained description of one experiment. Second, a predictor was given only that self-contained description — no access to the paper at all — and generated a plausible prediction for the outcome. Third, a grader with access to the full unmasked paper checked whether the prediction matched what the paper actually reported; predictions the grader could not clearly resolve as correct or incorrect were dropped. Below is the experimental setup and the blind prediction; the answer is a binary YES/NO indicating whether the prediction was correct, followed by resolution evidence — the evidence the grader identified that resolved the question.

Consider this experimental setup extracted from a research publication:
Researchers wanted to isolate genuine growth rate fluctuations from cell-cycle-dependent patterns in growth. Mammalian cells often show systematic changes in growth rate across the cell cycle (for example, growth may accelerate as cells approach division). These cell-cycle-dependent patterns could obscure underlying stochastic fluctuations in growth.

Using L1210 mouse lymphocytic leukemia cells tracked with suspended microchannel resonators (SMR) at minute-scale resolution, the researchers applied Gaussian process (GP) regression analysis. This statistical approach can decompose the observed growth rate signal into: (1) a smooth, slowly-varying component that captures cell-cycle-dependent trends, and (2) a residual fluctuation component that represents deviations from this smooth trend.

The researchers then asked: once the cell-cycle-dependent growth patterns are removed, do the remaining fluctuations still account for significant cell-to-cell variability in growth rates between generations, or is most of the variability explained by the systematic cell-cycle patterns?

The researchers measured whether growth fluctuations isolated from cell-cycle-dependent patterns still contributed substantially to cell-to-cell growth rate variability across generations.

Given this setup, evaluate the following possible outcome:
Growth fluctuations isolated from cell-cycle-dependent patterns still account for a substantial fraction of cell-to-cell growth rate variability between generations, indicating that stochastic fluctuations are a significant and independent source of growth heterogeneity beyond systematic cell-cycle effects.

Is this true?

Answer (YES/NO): YES